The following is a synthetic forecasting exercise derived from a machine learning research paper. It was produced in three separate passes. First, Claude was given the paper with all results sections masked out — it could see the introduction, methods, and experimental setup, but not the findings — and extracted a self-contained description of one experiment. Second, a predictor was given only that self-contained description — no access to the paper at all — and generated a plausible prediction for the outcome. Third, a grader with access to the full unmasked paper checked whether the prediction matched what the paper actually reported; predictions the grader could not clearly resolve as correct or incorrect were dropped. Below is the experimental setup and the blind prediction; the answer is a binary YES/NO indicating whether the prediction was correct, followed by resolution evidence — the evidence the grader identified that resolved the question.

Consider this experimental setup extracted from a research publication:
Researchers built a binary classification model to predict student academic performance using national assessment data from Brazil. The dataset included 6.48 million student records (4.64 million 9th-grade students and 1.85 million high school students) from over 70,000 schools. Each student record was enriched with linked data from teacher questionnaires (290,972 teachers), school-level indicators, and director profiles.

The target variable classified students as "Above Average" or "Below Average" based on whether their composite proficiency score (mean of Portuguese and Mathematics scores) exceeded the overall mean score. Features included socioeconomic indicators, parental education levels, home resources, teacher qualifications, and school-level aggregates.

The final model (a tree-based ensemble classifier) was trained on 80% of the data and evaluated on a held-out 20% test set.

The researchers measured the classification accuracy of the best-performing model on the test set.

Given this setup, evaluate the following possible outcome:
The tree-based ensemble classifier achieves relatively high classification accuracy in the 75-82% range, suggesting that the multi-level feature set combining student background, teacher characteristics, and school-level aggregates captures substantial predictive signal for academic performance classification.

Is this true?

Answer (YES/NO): NO